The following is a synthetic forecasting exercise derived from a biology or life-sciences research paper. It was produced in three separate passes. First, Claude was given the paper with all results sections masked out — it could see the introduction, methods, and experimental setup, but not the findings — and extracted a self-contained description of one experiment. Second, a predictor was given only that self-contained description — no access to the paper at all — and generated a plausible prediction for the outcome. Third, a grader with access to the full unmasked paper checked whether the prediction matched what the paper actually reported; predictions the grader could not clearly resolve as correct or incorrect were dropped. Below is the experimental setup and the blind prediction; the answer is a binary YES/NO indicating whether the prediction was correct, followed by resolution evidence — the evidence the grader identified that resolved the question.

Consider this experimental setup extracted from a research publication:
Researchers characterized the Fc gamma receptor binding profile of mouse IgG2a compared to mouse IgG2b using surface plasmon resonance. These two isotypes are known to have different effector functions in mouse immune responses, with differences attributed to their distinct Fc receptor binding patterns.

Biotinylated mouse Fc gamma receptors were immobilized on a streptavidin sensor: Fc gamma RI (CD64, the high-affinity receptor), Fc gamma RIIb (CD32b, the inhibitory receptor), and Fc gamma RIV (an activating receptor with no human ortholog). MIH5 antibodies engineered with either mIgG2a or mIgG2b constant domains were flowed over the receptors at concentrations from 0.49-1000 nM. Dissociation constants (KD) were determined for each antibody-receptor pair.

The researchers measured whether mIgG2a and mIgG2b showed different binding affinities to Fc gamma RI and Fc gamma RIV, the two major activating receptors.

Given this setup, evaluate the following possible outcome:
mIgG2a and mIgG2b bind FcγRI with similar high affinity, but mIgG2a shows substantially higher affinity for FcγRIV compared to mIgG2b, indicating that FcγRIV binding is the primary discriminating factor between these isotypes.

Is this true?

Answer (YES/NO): NO